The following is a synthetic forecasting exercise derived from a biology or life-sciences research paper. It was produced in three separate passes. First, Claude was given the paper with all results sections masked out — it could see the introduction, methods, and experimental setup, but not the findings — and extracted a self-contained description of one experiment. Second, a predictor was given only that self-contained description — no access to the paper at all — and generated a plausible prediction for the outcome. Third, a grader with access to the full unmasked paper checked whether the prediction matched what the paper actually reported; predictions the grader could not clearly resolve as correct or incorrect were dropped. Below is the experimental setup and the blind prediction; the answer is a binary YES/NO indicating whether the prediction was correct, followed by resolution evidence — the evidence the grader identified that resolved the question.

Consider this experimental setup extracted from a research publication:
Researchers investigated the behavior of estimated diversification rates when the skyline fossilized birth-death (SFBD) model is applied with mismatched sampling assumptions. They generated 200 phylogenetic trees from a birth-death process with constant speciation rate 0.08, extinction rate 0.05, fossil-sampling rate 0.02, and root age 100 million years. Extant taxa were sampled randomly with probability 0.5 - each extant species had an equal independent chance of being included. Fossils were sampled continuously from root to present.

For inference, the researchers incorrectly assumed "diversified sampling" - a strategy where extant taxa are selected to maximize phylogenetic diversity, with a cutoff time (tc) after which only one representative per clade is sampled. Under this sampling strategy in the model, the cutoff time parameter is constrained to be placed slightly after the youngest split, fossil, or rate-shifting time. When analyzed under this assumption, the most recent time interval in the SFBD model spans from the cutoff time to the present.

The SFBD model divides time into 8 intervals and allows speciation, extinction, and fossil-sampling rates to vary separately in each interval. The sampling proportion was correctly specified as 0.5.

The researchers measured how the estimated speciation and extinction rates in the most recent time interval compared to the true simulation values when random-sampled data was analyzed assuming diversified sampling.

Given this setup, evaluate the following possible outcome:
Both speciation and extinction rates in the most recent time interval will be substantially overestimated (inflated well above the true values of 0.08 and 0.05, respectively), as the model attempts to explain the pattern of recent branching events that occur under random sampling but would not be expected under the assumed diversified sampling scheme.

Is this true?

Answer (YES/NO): YES